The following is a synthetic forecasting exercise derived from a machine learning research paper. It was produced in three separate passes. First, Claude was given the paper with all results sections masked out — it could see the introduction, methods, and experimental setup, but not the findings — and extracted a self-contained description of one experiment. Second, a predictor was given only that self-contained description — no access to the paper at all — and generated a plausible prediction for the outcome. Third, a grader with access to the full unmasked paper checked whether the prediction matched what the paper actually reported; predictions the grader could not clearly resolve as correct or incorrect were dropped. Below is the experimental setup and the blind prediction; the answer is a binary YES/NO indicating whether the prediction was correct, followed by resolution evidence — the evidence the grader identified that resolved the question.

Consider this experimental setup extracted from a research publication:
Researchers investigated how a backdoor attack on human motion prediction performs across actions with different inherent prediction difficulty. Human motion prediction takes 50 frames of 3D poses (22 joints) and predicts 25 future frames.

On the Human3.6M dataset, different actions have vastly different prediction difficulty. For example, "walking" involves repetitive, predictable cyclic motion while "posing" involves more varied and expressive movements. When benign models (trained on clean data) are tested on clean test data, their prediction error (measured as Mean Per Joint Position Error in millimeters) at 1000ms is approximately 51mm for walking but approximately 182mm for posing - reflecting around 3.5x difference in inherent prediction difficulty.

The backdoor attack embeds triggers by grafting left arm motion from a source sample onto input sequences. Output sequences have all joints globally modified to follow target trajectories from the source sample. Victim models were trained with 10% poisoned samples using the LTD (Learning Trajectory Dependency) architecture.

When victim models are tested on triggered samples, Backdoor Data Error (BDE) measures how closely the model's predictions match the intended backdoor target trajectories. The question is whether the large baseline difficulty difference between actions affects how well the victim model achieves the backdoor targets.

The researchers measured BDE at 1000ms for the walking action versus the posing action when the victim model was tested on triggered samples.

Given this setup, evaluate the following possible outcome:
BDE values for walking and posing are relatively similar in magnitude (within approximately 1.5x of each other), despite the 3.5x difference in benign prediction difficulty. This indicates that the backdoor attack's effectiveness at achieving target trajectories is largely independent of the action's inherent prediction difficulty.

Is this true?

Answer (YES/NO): YES